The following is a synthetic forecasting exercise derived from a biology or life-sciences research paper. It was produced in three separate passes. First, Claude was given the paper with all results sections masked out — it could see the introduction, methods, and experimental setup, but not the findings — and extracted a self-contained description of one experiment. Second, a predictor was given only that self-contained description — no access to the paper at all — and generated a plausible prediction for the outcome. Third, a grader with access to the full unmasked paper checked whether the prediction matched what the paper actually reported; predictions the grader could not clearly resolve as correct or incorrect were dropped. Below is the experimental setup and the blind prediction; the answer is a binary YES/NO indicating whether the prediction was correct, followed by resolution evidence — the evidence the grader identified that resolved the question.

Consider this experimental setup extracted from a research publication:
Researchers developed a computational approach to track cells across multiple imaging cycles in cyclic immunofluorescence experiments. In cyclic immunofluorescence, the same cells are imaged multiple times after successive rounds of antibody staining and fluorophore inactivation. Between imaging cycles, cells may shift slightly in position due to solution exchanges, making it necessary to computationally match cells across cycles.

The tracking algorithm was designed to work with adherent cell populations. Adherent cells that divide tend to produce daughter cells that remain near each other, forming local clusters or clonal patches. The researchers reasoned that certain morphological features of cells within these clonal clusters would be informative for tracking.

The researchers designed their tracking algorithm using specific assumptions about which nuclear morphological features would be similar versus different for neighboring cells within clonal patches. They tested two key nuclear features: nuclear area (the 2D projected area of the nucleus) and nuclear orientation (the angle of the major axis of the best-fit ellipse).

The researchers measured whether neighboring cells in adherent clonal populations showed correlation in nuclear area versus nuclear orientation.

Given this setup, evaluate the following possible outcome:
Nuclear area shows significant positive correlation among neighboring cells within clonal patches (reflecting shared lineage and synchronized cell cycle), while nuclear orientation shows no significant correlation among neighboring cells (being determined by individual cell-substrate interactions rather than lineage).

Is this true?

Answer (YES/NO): YES